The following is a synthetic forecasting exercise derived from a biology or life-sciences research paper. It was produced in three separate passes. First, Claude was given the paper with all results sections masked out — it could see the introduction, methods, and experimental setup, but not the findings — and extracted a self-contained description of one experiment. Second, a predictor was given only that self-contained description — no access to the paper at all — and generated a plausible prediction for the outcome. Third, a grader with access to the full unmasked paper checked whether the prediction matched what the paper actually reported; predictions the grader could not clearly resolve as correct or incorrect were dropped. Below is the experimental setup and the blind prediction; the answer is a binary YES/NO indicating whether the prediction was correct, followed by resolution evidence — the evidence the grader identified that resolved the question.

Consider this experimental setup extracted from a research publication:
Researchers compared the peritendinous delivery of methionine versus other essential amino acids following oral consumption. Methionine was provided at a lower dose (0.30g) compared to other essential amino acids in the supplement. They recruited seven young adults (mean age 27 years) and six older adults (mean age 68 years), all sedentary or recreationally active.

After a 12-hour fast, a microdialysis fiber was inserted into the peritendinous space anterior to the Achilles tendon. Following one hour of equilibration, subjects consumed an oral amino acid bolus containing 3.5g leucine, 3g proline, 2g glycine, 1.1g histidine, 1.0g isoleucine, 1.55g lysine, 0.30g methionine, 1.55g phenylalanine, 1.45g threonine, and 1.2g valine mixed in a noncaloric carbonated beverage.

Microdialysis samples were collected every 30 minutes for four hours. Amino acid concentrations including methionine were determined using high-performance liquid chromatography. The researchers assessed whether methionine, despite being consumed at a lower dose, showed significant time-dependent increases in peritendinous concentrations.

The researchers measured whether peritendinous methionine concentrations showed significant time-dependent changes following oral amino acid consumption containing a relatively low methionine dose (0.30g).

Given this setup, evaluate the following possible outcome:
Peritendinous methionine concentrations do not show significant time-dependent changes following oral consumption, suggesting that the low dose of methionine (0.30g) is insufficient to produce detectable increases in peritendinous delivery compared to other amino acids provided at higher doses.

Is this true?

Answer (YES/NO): YES